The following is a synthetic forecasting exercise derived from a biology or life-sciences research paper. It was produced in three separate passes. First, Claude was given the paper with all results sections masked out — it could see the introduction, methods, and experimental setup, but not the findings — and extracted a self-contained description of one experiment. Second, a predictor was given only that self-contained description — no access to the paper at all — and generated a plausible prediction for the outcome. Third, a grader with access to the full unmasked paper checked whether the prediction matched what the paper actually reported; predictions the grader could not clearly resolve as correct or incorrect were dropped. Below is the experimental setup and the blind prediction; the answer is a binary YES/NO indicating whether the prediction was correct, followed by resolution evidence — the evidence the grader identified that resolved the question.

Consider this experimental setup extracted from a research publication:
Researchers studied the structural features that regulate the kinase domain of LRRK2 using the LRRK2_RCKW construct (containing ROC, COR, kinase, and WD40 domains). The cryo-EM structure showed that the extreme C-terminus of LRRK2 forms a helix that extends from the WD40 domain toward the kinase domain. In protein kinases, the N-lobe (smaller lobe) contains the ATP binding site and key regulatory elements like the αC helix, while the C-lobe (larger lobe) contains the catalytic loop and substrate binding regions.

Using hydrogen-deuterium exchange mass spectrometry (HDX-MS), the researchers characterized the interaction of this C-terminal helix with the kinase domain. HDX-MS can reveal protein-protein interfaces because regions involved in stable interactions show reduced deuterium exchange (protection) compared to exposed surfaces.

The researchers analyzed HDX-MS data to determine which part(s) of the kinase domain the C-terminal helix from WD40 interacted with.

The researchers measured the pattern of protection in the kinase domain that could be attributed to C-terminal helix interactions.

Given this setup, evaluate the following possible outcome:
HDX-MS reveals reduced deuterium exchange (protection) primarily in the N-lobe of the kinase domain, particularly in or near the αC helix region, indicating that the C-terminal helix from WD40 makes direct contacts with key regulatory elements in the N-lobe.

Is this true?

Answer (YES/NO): NO